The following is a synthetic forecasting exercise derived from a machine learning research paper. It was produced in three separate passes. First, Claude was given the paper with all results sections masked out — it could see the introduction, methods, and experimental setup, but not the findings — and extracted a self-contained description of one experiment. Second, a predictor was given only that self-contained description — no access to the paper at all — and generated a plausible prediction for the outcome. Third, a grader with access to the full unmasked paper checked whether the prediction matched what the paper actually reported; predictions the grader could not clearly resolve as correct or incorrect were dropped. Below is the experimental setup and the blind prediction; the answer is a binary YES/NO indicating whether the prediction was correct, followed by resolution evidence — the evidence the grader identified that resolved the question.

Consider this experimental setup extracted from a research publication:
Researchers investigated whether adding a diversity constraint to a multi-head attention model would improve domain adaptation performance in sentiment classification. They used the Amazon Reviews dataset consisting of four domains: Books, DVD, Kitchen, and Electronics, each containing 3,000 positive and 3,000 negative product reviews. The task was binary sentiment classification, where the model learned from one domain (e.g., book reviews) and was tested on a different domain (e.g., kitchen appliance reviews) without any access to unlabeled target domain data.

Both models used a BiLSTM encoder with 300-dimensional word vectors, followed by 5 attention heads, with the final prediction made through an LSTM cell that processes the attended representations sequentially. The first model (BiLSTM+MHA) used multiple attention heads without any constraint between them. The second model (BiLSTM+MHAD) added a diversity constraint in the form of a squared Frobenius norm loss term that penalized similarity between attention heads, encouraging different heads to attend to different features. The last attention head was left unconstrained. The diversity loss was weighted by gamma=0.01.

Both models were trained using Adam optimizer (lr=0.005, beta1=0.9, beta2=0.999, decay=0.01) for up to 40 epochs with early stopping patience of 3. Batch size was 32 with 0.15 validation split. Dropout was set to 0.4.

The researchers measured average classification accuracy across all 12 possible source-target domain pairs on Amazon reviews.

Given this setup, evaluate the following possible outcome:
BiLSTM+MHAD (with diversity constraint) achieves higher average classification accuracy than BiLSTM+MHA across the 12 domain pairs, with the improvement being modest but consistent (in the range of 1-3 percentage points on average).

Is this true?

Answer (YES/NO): NO